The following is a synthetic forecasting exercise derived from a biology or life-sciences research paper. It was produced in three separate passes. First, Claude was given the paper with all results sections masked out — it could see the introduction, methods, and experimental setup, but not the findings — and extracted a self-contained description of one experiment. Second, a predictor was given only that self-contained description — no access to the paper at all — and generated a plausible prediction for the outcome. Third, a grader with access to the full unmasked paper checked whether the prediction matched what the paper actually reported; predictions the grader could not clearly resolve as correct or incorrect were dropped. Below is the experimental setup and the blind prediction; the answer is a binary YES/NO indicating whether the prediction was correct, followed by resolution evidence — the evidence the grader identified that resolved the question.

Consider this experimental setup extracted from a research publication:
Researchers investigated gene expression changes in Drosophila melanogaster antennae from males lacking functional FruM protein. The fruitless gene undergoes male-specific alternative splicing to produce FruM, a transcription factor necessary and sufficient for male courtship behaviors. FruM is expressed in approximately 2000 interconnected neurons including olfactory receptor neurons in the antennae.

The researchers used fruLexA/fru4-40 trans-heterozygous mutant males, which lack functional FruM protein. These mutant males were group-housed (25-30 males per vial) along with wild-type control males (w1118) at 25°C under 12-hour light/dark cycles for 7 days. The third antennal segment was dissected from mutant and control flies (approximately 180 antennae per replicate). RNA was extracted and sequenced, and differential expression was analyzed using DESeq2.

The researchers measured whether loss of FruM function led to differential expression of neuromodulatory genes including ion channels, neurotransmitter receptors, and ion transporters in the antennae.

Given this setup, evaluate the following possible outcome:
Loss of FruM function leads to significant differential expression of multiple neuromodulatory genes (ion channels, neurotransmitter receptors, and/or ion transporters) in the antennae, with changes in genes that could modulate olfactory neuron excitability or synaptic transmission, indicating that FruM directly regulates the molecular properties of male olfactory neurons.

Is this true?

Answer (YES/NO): YES